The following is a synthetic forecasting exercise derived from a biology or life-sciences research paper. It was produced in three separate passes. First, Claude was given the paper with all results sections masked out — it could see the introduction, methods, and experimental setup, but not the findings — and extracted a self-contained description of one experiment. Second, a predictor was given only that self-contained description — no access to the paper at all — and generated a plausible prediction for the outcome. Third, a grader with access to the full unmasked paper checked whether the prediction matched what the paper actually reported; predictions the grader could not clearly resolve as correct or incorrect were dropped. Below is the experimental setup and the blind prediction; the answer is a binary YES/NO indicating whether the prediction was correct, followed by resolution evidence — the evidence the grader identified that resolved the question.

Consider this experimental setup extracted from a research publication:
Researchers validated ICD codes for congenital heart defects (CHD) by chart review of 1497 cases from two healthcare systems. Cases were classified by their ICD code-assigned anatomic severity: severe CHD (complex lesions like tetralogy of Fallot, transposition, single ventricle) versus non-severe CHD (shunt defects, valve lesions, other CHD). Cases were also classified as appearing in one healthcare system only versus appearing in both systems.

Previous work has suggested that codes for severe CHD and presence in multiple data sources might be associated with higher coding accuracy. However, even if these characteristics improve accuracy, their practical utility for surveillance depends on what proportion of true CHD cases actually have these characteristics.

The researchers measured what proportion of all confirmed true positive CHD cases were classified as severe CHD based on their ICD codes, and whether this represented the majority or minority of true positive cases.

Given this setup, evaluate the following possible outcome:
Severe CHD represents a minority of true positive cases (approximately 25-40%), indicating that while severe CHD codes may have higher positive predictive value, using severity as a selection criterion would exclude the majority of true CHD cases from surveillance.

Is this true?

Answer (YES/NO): NO